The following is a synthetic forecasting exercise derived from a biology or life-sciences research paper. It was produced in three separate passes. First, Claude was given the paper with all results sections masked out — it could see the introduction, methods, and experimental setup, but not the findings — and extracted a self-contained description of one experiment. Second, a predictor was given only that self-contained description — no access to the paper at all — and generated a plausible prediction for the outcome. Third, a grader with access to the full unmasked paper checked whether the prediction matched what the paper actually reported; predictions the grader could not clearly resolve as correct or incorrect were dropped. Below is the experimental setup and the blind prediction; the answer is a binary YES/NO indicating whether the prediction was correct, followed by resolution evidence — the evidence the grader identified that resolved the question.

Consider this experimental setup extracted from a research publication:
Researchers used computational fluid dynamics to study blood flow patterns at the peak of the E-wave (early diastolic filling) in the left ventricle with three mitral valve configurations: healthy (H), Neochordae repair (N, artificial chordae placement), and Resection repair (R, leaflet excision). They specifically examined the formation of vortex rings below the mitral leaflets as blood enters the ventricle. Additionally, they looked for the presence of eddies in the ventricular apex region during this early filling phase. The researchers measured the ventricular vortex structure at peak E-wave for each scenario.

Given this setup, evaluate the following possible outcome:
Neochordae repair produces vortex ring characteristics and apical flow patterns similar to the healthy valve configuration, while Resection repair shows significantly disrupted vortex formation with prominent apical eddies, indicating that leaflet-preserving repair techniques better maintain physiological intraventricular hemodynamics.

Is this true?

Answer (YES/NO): NO